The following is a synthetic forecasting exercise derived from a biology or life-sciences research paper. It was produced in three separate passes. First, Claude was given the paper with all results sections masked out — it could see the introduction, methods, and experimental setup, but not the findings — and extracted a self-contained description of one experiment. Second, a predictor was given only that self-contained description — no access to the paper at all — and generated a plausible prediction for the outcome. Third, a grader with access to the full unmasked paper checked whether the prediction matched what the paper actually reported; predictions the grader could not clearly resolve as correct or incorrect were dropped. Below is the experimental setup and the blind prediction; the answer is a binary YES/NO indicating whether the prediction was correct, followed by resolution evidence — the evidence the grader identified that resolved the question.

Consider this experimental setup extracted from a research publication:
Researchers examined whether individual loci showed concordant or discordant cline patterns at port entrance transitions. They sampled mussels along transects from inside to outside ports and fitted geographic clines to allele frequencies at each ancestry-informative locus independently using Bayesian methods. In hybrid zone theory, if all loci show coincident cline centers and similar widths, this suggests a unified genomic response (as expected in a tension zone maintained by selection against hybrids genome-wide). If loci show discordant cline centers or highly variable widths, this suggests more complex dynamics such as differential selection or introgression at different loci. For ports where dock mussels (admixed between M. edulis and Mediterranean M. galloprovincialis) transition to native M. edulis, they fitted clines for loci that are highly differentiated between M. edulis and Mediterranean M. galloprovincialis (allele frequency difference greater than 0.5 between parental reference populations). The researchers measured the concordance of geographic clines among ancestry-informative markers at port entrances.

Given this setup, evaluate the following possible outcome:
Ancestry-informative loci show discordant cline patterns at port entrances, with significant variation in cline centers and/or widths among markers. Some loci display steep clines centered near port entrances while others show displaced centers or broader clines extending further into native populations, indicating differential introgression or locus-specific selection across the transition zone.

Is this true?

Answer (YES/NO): NO